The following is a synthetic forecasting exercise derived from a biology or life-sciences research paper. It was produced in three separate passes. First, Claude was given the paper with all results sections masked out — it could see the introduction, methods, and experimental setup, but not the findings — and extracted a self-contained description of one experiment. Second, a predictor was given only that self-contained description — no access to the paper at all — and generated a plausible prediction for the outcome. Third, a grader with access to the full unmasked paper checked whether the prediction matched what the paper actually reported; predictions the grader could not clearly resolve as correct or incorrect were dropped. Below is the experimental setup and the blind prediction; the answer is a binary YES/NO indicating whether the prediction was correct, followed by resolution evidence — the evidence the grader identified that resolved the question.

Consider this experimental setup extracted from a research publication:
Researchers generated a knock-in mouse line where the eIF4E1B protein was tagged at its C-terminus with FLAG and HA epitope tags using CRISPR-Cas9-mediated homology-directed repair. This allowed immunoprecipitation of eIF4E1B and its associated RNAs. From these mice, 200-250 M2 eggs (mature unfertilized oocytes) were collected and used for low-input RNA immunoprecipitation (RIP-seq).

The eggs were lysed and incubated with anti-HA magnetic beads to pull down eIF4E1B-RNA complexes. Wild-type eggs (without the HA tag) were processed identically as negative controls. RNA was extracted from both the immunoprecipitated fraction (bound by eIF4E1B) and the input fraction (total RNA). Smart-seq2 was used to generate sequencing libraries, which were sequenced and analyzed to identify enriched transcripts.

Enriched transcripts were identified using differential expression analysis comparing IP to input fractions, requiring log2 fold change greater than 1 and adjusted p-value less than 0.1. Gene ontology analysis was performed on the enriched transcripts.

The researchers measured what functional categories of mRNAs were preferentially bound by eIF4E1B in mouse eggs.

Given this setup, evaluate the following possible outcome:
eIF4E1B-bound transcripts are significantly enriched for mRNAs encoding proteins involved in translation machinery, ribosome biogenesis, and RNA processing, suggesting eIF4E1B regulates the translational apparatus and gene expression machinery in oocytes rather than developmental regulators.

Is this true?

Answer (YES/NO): NO